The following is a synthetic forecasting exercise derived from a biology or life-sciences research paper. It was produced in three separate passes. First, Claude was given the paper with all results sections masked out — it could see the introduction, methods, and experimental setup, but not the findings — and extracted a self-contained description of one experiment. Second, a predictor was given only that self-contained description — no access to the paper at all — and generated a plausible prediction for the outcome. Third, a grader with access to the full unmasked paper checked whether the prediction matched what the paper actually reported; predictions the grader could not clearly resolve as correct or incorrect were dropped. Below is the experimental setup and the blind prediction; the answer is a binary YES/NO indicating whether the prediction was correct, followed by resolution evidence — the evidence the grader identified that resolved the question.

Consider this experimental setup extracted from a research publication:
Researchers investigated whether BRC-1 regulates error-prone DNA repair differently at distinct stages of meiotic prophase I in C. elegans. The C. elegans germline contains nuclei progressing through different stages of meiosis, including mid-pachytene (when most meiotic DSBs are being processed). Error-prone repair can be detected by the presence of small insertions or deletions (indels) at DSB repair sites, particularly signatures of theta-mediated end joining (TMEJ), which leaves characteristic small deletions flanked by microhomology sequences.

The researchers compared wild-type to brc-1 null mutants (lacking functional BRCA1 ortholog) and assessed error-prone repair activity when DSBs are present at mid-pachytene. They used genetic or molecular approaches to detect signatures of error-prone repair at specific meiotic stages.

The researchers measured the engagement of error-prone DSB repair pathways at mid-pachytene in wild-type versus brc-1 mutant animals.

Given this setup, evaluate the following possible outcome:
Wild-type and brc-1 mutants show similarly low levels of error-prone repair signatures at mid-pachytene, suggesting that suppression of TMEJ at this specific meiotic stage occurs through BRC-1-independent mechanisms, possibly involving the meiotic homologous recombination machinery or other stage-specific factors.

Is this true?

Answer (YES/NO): NO